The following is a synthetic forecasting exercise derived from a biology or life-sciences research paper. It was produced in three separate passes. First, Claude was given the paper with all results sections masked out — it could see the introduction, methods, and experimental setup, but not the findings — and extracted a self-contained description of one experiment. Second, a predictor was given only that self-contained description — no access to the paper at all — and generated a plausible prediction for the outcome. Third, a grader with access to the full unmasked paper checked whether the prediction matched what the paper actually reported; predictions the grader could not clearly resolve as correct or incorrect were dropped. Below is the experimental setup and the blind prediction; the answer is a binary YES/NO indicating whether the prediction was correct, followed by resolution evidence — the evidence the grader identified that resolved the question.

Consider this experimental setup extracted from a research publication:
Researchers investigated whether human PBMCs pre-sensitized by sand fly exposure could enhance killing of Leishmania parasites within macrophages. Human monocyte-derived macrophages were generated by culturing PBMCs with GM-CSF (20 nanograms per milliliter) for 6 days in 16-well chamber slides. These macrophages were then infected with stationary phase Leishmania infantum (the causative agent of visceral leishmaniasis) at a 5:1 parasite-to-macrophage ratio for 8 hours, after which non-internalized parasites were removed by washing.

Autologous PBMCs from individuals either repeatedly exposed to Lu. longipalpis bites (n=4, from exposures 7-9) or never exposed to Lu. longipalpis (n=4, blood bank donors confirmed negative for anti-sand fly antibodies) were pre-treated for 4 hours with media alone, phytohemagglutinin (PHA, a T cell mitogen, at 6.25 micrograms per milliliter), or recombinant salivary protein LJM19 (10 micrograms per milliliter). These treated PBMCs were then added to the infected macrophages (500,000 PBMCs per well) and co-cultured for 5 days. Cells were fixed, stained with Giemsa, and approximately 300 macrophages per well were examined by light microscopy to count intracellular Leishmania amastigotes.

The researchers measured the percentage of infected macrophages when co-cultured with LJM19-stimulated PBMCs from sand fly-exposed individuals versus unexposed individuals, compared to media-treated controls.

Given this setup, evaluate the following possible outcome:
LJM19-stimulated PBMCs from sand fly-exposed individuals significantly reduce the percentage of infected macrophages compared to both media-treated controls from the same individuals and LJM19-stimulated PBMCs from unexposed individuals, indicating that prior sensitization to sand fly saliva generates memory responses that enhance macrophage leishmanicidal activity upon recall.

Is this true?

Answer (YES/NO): NO